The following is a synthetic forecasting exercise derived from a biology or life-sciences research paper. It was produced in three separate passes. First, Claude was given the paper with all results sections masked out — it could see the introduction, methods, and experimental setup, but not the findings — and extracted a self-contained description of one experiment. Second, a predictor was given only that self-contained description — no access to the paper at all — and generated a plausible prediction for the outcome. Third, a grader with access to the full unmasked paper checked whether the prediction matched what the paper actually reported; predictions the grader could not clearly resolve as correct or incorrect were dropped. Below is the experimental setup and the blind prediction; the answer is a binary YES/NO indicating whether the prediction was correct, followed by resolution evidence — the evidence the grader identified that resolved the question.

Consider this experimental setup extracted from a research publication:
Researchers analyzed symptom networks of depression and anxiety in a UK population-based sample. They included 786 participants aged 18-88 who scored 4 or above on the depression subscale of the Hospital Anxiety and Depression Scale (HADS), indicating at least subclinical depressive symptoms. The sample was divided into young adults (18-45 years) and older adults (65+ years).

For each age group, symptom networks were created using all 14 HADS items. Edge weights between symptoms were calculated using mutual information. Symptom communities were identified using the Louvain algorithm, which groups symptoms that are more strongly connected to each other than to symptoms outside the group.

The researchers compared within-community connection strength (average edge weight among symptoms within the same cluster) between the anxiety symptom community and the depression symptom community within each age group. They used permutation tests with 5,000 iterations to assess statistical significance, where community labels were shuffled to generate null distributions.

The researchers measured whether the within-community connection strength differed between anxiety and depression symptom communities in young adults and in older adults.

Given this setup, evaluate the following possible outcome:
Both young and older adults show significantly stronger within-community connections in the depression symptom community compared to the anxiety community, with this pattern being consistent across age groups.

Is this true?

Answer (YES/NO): NO